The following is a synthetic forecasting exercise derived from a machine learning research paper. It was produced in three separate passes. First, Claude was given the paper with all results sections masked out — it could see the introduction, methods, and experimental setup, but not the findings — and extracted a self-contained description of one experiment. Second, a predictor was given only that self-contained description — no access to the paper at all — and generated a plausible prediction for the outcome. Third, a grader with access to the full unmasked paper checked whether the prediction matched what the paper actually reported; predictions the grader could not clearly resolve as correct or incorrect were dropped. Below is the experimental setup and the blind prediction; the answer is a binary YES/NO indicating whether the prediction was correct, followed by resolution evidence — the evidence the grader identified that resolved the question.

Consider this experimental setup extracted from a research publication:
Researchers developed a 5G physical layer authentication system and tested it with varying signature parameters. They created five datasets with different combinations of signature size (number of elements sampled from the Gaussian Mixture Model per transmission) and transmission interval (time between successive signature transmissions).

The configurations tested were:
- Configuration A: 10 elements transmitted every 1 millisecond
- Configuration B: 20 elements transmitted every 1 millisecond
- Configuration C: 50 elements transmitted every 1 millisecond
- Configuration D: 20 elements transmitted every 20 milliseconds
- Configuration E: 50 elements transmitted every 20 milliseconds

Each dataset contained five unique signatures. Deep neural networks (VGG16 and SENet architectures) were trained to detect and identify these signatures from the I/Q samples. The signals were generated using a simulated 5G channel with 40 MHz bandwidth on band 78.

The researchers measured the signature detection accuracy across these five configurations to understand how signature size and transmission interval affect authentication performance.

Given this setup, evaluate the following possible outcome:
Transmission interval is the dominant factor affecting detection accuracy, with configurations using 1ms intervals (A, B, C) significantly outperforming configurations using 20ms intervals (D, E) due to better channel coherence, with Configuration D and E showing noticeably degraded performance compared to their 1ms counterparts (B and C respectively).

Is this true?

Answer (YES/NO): NO